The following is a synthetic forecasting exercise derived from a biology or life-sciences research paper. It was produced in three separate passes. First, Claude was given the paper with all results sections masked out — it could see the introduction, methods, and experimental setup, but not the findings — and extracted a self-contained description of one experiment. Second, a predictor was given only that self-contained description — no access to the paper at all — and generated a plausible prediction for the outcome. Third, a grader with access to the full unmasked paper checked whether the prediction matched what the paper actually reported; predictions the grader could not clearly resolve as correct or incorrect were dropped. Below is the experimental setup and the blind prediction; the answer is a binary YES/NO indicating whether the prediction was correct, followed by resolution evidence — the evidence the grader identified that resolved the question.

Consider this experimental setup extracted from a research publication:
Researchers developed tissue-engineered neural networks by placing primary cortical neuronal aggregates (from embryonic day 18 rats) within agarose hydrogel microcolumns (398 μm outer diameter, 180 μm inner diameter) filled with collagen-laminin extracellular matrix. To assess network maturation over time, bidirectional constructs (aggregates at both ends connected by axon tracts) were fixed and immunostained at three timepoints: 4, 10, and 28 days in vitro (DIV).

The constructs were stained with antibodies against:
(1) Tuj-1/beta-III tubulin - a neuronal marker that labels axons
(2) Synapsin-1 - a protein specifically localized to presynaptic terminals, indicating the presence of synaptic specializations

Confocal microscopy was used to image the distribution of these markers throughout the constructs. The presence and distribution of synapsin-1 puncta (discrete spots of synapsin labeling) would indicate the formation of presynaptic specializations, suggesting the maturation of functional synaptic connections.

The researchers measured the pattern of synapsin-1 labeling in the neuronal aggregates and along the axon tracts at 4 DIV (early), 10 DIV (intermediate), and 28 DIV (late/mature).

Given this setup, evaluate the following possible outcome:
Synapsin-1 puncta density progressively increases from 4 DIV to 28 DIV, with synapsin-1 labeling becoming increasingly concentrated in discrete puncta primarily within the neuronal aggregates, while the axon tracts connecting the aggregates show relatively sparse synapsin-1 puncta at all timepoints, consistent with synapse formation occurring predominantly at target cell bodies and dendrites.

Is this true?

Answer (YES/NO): NO